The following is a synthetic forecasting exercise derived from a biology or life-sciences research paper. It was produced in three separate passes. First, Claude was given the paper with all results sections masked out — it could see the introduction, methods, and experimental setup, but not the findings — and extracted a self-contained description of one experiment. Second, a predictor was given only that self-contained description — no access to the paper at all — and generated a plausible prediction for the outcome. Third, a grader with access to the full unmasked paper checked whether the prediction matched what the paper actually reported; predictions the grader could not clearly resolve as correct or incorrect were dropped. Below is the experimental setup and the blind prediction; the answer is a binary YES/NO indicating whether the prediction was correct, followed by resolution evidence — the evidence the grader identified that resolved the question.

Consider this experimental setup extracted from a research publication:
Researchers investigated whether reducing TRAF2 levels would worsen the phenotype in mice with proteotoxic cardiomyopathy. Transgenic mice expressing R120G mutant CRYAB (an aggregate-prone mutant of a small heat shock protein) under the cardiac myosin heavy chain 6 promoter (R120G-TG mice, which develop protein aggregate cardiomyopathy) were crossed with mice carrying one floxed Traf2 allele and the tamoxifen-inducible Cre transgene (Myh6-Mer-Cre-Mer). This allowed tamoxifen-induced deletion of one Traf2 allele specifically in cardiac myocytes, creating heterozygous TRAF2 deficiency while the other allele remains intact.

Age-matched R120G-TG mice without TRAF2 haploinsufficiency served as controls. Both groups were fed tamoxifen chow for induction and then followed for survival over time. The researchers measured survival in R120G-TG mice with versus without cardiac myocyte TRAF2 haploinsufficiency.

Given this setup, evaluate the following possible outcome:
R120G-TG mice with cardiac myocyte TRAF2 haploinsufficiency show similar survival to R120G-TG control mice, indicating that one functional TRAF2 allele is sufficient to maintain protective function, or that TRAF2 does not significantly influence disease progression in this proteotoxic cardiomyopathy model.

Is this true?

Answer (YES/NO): NO